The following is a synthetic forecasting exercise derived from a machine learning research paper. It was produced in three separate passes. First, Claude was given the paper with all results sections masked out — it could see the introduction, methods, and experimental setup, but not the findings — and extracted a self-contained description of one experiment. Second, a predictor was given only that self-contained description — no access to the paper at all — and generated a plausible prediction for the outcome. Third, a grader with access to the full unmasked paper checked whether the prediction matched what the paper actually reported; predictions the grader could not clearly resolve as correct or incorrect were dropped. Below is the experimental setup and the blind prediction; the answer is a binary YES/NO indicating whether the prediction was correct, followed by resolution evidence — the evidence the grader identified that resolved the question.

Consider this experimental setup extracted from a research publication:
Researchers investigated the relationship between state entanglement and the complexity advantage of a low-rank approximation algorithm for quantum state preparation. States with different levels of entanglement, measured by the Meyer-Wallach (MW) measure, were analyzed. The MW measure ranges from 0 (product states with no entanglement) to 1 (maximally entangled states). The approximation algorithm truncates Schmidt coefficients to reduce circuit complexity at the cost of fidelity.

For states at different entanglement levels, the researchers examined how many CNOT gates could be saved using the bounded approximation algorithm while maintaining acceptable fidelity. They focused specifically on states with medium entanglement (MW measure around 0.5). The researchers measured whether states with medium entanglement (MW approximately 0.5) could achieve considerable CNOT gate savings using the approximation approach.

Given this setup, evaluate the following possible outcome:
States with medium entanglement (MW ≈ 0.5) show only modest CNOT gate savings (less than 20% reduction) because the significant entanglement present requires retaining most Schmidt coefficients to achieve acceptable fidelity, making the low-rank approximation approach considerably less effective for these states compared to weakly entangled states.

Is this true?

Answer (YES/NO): NO